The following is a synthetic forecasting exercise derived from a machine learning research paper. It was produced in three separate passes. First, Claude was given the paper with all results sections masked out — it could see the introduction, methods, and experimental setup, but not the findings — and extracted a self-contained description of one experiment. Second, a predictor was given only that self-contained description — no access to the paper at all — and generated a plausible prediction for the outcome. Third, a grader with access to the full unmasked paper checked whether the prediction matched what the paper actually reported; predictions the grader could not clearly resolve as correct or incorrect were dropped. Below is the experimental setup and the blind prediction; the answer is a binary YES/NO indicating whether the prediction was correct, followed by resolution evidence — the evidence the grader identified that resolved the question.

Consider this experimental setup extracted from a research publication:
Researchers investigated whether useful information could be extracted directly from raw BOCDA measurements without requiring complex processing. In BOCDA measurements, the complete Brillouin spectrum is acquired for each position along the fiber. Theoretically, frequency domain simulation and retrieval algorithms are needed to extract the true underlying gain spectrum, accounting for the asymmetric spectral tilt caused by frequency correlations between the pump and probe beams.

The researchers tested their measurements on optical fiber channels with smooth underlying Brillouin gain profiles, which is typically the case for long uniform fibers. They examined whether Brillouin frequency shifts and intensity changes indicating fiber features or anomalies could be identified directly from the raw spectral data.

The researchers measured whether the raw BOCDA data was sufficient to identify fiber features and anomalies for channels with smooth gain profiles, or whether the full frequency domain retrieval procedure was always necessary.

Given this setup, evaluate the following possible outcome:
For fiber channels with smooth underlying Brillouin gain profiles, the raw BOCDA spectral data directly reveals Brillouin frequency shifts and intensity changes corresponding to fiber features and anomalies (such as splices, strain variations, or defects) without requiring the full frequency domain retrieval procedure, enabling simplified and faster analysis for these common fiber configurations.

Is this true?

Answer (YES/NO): YES